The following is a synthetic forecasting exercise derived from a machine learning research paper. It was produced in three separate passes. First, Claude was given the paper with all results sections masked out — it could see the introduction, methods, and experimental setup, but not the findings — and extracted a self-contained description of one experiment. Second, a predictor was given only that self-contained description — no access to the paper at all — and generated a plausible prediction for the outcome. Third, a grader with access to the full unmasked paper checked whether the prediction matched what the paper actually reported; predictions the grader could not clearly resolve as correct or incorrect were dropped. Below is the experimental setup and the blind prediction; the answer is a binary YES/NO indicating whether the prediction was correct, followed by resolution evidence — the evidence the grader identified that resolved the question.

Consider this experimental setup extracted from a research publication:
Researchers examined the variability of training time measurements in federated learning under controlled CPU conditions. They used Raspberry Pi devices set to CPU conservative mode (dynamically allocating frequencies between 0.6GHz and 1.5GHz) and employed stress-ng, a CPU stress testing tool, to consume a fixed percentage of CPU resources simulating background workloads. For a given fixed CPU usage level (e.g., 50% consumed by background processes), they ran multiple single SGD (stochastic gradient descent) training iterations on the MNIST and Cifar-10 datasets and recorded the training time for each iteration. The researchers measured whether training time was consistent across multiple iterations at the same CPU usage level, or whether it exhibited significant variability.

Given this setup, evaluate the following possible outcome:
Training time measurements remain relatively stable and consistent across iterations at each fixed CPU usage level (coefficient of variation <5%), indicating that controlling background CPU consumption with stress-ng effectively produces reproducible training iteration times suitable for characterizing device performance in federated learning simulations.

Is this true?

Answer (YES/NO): NO